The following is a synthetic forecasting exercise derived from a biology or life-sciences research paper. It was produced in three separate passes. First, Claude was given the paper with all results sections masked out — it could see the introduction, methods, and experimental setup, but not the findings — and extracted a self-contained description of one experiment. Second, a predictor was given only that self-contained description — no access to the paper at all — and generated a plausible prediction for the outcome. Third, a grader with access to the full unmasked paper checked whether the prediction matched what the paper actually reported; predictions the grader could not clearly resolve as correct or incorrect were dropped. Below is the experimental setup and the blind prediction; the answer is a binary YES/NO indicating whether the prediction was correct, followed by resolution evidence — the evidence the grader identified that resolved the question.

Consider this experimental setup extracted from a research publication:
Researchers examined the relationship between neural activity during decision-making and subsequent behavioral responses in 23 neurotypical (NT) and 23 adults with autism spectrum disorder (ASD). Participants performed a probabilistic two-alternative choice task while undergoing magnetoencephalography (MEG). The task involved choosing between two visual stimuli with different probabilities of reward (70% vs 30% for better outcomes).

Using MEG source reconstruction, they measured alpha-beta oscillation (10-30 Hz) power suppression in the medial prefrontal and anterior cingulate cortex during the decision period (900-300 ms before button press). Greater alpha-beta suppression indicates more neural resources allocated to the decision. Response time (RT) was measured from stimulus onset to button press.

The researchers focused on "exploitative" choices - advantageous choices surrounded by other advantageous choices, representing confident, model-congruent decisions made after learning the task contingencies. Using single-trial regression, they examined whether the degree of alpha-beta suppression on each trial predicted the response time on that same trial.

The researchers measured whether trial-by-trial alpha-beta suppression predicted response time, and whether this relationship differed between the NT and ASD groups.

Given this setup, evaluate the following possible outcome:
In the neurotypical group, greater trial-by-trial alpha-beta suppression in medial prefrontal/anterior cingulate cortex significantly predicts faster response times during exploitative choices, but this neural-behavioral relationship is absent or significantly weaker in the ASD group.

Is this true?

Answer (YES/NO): NO